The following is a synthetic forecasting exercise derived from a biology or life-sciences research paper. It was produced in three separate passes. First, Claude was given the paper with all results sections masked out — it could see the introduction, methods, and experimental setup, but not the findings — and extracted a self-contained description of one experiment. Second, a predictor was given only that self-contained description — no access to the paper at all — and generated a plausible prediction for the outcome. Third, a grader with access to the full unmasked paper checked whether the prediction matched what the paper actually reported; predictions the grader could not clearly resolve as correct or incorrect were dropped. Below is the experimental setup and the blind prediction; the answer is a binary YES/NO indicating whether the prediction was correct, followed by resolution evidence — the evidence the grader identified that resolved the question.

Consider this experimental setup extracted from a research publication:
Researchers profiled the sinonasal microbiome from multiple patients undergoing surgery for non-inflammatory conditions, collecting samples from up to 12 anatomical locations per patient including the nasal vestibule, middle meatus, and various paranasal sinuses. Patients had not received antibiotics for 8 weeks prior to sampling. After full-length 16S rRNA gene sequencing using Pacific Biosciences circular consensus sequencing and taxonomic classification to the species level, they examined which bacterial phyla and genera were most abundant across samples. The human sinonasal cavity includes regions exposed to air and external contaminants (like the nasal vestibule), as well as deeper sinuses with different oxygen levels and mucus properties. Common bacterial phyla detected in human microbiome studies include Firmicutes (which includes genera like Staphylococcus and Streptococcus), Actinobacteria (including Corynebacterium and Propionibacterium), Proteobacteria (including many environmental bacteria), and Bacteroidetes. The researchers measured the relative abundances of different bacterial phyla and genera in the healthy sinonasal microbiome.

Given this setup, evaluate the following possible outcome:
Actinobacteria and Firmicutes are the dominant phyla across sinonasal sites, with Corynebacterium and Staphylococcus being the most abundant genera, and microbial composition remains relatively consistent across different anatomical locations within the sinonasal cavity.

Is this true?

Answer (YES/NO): NO